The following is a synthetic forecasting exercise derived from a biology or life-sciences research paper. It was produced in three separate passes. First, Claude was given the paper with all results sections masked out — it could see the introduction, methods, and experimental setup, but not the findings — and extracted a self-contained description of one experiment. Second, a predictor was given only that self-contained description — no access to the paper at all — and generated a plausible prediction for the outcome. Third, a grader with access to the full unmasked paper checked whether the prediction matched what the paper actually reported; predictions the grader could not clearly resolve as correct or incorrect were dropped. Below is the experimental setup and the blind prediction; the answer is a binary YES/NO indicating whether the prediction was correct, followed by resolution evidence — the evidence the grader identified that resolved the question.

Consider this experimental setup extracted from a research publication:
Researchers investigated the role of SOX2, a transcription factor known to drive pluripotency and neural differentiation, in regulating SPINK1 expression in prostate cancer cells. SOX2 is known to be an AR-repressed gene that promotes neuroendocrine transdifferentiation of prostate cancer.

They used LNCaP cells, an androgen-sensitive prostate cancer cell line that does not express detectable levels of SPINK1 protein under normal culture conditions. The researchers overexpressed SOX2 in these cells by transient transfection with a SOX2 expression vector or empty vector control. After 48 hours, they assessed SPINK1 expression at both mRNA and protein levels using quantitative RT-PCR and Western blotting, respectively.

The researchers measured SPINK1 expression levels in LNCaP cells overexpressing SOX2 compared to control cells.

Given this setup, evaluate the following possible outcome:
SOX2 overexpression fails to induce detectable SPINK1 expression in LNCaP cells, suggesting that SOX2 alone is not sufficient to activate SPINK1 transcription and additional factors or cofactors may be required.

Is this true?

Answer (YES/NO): NO